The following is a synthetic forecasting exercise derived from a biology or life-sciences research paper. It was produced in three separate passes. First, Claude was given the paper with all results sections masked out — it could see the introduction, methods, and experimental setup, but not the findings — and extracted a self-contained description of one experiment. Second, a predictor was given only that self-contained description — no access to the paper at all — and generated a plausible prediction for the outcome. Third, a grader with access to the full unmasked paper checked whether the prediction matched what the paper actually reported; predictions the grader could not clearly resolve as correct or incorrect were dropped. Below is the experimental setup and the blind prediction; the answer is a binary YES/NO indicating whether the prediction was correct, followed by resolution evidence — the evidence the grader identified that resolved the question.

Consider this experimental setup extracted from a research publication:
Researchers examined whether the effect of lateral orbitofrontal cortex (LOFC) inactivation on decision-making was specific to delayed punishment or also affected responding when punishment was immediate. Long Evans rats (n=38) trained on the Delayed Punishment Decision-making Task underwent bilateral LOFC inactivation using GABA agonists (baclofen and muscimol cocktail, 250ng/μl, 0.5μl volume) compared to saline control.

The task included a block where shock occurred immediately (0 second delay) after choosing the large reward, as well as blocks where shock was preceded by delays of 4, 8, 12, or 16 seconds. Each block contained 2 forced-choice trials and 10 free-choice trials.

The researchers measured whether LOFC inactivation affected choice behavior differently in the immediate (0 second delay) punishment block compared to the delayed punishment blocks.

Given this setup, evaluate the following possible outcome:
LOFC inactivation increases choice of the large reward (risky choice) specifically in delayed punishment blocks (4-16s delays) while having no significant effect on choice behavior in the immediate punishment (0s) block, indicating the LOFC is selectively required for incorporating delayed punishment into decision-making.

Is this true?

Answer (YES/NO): NO